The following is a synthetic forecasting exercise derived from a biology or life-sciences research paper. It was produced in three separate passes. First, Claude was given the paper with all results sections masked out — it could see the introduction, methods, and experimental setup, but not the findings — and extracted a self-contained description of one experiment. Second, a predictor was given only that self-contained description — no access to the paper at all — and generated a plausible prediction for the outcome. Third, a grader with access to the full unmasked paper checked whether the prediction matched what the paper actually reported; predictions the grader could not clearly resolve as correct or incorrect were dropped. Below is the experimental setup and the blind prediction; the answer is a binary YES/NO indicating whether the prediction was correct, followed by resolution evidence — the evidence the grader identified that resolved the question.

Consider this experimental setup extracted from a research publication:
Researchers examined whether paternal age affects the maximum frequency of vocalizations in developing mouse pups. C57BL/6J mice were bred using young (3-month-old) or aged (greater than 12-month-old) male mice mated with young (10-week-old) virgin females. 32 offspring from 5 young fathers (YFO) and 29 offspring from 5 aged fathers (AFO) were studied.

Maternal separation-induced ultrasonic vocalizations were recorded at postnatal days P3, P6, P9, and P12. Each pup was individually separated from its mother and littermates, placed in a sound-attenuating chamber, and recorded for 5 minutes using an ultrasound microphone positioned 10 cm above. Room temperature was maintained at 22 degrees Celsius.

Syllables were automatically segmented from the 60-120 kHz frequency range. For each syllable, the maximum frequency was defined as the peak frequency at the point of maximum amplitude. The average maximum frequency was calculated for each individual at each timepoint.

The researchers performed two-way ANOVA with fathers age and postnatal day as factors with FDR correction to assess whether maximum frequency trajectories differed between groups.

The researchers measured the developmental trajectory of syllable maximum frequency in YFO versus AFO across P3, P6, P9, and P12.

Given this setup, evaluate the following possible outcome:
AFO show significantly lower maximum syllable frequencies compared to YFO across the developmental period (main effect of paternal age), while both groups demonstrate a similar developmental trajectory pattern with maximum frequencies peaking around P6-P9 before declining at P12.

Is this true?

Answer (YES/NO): NO